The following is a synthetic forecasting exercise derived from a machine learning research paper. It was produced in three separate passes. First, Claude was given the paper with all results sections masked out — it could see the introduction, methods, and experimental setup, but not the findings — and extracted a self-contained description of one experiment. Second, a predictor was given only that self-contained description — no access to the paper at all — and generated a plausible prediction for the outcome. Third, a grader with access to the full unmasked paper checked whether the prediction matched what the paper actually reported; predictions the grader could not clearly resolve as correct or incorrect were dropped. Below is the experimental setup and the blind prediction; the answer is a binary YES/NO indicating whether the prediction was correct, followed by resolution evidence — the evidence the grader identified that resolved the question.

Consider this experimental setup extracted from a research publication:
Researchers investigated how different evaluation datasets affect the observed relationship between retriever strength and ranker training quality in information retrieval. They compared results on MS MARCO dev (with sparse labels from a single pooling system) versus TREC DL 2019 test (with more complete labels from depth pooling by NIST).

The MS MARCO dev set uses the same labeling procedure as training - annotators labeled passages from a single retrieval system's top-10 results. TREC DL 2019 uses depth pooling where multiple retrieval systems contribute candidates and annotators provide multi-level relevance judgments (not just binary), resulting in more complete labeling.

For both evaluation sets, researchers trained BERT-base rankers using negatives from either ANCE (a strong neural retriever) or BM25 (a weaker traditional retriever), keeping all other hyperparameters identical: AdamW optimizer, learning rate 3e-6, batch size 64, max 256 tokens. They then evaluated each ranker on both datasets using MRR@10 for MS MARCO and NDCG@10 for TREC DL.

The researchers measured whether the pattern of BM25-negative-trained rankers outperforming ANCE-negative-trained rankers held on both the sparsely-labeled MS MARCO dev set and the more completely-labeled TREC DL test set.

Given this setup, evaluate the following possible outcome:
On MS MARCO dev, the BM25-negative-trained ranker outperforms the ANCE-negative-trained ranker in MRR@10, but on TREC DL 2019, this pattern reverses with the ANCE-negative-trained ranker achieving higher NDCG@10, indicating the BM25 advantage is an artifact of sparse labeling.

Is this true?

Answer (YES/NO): YES